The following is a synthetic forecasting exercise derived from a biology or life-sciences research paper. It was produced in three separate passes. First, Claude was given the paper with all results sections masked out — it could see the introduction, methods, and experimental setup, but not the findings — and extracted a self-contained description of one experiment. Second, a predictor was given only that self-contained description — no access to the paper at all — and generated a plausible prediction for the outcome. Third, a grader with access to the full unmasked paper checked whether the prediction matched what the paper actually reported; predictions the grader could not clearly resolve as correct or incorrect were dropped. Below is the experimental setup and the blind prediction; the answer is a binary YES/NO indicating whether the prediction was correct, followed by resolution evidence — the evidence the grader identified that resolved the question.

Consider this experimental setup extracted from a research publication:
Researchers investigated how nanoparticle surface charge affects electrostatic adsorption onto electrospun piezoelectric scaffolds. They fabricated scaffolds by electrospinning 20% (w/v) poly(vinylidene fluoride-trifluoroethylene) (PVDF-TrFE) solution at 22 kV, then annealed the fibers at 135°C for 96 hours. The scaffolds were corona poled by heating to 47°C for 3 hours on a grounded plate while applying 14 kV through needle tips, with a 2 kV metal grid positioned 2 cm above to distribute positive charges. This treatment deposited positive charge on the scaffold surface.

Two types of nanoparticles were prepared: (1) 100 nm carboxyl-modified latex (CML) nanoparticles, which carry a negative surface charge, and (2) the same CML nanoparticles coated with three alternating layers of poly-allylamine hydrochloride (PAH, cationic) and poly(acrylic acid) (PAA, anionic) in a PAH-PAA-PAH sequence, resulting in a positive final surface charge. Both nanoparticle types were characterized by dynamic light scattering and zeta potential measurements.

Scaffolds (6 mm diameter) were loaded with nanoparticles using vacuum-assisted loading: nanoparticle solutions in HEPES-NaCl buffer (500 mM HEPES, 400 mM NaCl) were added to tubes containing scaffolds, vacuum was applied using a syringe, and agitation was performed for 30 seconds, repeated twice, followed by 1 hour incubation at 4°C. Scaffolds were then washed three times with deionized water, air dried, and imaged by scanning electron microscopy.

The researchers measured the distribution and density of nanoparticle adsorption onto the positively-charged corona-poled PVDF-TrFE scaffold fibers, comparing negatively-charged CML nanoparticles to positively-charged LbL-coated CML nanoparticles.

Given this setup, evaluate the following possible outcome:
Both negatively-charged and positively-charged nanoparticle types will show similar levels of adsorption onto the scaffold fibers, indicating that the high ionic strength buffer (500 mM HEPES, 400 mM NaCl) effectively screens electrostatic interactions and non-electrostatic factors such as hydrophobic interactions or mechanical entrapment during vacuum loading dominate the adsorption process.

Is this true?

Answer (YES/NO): NO